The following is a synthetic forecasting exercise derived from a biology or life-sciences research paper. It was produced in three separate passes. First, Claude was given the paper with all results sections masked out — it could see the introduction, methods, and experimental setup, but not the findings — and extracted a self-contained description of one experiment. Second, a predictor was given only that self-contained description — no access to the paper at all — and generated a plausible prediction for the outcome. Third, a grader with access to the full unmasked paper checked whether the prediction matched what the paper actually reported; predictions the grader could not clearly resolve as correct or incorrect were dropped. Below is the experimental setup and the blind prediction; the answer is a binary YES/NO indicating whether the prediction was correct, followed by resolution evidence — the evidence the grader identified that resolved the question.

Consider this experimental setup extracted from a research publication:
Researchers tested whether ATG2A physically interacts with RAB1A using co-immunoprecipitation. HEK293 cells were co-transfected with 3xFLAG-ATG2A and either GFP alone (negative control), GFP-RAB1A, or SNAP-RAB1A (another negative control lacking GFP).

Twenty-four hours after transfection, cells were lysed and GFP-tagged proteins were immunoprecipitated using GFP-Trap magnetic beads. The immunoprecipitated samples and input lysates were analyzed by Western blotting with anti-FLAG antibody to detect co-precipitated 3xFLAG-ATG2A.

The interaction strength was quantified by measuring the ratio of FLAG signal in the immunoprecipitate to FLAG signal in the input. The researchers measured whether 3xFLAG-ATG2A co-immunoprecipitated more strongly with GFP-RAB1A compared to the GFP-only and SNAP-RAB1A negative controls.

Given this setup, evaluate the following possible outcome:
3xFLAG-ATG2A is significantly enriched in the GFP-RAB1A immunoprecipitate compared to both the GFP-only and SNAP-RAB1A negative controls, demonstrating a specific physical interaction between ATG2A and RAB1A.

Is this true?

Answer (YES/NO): YES